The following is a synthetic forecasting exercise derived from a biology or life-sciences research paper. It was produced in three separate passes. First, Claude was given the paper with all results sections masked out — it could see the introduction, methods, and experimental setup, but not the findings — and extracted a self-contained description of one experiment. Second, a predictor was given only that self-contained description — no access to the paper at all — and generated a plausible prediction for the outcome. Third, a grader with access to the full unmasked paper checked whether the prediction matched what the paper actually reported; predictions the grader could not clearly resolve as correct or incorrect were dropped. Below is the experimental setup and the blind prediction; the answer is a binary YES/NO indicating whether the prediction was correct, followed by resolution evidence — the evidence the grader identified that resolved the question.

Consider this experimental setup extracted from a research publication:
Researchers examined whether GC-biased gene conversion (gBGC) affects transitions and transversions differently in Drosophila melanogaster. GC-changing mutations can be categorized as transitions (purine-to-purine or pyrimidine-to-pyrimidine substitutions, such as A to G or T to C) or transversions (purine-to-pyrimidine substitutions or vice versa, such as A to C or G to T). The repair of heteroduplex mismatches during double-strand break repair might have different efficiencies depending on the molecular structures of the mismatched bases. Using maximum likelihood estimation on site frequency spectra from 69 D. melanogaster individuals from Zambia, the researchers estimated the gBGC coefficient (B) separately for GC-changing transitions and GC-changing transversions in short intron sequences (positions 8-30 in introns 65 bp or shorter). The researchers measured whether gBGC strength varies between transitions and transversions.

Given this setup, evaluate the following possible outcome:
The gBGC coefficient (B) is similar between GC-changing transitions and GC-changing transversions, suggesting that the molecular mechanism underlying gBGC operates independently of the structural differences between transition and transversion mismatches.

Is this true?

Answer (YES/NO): NO